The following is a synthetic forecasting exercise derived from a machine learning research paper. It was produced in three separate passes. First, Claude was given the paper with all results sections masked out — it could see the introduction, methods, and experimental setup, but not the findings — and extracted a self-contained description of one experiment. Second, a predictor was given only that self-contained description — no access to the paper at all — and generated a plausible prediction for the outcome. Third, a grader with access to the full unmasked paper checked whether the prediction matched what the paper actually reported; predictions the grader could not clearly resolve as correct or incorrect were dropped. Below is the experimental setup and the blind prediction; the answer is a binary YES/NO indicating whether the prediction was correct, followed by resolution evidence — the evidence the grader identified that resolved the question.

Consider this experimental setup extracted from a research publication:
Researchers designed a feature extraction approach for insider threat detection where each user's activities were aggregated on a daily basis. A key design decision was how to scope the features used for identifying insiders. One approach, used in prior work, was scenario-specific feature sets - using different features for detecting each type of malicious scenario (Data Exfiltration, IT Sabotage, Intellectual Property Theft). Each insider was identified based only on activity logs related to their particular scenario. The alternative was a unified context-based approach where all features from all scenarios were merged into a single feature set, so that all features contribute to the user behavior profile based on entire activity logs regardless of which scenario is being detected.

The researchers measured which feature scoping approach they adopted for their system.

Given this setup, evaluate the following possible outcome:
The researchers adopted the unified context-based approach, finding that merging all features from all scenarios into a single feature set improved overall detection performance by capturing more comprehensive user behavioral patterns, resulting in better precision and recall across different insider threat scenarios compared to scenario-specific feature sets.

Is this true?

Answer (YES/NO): NO